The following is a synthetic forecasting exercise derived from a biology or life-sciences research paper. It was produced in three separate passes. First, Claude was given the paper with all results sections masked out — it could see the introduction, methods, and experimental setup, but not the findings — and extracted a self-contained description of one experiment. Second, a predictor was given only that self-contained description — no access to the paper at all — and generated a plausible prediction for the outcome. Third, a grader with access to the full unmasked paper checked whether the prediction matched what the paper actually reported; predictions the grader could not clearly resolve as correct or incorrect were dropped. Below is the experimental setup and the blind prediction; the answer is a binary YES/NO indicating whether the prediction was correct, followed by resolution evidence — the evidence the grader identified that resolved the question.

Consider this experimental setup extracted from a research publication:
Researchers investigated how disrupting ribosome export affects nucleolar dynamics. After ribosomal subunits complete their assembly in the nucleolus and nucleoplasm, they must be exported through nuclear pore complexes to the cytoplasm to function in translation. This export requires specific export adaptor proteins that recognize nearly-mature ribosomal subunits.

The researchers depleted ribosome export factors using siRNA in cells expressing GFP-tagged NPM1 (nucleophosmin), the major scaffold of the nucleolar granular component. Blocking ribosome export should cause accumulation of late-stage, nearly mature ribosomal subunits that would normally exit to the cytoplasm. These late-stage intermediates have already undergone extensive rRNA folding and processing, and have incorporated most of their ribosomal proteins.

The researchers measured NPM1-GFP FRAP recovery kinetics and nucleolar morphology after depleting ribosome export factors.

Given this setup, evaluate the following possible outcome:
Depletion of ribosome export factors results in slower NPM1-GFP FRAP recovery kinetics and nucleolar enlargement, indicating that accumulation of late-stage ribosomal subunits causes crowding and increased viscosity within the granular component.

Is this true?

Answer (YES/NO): NO